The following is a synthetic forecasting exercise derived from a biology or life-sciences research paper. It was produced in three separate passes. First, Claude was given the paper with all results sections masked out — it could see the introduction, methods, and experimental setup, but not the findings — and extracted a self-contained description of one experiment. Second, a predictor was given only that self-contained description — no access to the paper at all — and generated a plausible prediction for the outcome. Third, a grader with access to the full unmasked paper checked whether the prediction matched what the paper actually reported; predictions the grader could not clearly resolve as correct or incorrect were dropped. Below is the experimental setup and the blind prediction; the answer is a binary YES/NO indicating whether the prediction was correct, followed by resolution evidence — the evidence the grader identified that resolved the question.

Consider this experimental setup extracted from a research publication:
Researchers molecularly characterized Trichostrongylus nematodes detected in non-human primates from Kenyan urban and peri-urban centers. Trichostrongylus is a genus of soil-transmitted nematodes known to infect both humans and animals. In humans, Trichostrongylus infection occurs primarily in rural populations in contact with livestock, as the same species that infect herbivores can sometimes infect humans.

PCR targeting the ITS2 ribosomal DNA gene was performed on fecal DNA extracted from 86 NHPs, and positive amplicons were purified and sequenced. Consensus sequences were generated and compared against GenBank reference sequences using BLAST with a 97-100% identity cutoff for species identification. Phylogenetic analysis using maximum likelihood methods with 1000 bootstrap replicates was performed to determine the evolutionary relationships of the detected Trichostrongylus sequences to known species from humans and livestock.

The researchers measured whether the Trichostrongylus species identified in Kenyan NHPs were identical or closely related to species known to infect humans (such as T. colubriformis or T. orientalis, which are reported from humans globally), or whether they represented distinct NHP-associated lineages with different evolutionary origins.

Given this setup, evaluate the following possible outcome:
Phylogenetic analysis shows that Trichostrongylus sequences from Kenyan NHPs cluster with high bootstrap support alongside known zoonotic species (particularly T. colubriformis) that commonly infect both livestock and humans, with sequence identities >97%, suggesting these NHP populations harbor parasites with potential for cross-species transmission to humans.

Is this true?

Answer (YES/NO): NO